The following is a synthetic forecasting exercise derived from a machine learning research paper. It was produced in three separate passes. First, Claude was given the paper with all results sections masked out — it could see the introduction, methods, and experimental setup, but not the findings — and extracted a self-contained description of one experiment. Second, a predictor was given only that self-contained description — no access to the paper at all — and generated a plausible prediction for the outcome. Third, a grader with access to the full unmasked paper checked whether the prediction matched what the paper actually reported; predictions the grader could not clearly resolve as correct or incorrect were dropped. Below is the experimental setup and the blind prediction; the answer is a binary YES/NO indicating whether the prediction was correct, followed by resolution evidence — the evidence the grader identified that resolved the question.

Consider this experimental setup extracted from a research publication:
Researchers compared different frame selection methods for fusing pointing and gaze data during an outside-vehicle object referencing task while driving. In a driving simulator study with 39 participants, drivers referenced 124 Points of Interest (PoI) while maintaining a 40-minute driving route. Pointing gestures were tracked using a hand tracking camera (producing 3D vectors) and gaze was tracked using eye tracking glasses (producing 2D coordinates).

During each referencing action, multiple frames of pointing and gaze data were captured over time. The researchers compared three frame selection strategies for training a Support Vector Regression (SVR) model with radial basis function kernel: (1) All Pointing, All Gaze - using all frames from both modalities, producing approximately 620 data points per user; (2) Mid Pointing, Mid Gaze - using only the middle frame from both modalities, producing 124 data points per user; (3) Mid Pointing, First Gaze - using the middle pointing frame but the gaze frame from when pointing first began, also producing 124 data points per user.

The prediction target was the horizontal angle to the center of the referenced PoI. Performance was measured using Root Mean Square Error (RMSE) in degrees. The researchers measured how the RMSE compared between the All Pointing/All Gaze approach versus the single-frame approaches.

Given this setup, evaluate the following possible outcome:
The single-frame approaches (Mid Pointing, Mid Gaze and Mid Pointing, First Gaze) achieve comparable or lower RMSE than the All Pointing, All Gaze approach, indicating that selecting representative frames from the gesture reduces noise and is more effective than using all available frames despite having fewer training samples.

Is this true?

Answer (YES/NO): YES